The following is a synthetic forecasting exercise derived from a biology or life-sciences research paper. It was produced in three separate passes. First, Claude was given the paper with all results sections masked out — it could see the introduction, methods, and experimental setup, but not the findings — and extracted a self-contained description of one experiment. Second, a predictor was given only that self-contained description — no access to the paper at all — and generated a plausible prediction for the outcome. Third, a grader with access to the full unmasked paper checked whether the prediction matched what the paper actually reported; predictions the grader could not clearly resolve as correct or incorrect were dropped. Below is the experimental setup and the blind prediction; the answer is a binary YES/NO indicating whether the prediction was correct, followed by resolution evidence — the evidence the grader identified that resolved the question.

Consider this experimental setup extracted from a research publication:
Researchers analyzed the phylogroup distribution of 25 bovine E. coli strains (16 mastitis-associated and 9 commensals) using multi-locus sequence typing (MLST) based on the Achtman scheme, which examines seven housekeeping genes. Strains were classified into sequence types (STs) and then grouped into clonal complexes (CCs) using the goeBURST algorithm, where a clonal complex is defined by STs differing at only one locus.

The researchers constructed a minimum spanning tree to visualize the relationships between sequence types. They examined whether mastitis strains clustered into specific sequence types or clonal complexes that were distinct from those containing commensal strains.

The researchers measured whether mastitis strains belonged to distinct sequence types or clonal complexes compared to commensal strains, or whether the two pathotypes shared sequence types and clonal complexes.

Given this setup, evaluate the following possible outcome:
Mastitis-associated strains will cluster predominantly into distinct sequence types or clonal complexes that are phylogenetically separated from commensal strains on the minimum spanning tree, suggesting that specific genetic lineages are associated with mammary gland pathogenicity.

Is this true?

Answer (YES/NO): NO